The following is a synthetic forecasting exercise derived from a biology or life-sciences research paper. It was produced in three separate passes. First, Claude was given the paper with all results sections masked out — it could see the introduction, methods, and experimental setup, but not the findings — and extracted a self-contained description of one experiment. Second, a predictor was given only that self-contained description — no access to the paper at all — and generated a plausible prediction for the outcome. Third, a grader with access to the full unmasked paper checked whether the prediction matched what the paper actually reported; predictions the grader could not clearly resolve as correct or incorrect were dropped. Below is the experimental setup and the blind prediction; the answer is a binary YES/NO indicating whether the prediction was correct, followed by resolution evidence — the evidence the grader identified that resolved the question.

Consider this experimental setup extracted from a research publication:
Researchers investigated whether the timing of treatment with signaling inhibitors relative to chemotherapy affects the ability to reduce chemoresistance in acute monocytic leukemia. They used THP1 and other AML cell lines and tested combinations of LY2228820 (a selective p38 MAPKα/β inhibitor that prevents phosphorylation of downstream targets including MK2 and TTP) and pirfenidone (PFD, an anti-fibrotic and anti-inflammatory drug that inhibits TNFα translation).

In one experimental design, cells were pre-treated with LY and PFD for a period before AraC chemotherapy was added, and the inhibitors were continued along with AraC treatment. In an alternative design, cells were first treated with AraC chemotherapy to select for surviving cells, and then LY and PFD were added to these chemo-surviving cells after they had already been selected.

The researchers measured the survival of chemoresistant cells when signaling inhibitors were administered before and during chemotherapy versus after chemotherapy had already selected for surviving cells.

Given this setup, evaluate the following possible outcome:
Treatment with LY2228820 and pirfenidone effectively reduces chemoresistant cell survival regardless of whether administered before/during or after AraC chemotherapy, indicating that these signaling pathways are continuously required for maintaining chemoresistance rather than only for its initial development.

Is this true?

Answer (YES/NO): NO